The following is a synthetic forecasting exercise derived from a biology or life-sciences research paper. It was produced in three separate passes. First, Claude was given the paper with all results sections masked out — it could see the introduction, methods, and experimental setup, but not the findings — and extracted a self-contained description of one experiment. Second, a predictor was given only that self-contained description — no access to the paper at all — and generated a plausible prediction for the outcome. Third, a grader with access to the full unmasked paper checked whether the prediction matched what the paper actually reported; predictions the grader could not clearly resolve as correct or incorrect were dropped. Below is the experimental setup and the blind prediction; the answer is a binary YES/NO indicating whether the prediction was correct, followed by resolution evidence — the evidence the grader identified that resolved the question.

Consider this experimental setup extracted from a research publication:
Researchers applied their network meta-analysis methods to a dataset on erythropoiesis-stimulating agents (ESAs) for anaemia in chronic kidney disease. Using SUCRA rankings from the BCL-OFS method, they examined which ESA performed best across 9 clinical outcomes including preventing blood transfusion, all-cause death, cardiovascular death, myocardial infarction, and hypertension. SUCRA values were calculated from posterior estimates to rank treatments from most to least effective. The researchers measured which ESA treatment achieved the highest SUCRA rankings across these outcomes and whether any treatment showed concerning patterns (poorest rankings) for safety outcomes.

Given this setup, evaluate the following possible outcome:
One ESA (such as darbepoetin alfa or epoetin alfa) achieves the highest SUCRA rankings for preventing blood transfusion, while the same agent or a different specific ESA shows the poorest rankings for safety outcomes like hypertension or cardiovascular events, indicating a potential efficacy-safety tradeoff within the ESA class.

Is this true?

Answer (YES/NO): NO